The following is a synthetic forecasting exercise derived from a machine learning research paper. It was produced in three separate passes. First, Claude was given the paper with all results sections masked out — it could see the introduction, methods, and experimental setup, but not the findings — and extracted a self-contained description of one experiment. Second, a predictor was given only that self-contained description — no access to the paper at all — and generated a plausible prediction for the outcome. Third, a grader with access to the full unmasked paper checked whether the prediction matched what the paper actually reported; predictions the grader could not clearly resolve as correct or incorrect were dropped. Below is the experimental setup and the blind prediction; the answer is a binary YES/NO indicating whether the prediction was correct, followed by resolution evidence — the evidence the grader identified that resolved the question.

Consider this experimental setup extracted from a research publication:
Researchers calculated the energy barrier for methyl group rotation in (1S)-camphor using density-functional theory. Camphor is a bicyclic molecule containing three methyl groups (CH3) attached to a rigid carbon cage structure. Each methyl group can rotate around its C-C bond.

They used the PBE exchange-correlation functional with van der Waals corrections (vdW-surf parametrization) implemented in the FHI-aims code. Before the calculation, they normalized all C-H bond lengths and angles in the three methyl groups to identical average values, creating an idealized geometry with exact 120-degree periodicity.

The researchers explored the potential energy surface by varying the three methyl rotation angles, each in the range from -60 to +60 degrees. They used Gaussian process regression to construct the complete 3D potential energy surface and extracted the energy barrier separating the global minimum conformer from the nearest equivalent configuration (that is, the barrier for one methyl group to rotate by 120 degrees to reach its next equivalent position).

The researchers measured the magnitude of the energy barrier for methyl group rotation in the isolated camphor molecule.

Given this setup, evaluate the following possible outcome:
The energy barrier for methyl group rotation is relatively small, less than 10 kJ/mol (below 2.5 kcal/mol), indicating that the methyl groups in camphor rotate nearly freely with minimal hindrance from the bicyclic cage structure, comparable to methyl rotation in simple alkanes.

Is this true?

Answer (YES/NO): NO